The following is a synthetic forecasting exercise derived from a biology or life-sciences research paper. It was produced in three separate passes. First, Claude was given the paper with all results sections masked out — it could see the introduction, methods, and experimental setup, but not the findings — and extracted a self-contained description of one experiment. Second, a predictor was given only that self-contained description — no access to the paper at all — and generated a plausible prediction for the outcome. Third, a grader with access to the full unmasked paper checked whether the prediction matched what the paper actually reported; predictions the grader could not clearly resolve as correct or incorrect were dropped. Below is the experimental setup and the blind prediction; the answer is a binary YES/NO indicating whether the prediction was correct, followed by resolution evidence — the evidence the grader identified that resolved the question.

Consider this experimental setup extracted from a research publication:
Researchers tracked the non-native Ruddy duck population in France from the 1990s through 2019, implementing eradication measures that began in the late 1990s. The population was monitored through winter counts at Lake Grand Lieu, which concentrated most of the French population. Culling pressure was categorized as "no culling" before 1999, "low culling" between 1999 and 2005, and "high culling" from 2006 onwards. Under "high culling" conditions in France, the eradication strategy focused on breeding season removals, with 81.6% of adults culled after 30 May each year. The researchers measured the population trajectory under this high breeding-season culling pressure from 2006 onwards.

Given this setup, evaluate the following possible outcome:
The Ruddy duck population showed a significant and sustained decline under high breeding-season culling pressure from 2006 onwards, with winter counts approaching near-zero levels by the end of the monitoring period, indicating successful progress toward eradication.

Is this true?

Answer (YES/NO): NO